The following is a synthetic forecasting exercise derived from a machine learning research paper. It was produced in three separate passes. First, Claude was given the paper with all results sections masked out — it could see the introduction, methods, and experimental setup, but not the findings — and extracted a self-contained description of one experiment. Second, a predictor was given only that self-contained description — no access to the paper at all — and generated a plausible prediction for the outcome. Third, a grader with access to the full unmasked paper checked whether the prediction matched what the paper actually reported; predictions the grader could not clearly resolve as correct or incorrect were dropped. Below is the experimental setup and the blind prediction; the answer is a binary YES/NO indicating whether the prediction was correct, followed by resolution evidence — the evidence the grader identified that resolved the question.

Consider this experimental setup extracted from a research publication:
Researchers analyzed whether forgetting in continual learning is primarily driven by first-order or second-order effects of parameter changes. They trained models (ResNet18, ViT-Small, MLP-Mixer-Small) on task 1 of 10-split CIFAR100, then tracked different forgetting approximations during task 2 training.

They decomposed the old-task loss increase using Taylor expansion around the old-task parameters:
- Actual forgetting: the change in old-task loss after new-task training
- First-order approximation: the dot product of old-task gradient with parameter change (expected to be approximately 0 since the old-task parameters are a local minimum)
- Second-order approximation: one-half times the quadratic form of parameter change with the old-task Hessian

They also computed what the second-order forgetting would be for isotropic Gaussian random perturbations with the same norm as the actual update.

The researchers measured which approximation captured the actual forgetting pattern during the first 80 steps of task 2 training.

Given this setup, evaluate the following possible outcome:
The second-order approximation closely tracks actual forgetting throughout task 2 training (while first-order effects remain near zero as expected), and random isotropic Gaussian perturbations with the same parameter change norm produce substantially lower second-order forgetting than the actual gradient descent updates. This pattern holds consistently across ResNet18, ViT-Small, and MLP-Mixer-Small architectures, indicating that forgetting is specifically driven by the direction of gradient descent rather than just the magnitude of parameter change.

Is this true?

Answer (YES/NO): YES